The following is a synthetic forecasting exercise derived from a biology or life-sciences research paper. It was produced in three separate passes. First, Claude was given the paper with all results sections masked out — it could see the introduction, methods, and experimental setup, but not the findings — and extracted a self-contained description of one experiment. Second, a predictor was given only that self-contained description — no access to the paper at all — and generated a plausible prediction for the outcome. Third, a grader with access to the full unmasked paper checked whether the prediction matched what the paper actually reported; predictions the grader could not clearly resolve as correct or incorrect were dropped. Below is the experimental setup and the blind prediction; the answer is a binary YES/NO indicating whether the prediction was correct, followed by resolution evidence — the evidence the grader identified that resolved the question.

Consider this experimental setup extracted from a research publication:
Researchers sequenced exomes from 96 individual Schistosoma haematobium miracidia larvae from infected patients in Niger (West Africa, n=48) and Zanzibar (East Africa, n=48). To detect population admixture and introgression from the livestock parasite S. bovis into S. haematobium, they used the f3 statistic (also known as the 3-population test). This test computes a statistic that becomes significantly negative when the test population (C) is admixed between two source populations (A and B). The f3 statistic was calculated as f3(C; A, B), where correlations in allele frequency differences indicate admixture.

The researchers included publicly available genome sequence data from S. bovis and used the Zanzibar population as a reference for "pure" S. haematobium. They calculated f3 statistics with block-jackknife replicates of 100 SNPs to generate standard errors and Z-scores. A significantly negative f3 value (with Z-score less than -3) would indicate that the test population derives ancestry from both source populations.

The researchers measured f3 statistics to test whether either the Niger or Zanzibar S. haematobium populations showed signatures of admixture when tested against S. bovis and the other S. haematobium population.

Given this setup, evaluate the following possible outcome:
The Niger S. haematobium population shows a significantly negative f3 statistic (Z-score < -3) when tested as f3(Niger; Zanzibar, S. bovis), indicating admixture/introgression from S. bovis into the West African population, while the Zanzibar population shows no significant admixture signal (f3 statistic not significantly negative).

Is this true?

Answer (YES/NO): YES